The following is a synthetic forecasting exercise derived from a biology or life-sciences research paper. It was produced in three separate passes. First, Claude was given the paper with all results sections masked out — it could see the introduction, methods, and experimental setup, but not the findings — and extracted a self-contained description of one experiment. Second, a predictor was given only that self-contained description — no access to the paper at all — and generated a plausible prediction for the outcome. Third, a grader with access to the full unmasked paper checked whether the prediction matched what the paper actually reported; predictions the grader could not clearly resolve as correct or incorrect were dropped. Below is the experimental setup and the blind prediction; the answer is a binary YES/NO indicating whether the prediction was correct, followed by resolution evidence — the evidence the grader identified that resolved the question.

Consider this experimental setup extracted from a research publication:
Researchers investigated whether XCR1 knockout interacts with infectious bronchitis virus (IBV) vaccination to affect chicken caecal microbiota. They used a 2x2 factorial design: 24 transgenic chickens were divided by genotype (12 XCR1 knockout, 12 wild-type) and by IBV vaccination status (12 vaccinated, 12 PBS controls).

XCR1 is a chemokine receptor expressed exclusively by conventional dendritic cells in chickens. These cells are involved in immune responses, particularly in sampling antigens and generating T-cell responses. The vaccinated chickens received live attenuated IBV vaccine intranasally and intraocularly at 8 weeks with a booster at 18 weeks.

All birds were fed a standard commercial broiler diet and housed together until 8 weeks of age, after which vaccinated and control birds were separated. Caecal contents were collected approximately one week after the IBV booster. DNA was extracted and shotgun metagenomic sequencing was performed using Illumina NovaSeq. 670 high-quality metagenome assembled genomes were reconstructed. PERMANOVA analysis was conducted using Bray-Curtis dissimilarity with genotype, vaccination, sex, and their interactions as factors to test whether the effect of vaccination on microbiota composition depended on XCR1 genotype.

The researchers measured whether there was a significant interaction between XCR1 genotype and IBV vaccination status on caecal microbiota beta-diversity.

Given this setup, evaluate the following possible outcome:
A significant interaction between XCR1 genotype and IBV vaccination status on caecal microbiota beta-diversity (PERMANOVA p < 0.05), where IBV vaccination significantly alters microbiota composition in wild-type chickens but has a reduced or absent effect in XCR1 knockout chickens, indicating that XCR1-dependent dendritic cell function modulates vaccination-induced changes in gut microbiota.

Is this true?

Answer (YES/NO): NO